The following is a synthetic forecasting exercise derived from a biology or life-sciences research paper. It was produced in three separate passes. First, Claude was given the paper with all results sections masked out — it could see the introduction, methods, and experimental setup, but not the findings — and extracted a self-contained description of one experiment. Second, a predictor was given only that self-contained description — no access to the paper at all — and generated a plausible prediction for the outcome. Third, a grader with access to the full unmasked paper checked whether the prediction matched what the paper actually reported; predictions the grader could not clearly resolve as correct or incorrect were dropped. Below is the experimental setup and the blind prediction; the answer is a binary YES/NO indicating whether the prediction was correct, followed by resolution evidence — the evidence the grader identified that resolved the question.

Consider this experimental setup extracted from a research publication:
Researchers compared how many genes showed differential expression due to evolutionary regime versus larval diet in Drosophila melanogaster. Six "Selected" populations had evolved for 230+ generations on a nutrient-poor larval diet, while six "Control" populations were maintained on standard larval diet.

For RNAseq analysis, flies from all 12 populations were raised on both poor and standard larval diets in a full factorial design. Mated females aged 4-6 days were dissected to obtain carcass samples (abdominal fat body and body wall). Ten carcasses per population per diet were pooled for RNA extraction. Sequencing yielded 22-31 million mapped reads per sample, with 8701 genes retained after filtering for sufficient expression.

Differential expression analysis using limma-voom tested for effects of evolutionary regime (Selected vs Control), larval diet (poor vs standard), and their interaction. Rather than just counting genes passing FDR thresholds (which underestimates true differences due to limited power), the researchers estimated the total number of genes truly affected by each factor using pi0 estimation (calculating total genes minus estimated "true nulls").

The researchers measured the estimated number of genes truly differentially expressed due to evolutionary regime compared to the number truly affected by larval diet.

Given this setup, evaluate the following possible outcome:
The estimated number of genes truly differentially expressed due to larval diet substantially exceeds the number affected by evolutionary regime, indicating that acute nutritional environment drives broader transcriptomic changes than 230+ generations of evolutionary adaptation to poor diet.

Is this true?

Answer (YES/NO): YES